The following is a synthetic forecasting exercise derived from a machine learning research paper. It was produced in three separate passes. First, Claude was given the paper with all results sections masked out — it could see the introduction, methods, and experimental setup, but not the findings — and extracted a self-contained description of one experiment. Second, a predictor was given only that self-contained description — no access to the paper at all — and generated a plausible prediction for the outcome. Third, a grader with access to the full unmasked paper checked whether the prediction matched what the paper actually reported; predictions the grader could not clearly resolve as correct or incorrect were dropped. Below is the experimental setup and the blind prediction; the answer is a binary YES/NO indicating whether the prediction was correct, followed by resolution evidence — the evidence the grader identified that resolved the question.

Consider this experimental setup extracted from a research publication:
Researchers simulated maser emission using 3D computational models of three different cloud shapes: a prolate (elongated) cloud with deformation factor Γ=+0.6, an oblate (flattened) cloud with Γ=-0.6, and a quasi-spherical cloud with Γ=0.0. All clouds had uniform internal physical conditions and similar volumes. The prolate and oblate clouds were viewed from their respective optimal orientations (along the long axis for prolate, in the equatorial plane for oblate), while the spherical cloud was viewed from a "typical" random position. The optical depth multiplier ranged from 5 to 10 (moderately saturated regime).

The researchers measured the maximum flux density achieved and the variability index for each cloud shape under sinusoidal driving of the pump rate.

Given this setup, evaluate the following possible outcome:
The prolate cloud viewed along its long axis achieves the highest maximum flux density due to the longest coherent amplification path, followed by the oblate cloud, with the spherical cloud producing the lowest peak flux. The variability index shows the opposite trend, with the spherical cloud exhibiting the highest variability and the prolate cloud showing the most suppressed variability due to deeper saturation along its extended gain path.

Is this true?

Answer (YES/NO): NO